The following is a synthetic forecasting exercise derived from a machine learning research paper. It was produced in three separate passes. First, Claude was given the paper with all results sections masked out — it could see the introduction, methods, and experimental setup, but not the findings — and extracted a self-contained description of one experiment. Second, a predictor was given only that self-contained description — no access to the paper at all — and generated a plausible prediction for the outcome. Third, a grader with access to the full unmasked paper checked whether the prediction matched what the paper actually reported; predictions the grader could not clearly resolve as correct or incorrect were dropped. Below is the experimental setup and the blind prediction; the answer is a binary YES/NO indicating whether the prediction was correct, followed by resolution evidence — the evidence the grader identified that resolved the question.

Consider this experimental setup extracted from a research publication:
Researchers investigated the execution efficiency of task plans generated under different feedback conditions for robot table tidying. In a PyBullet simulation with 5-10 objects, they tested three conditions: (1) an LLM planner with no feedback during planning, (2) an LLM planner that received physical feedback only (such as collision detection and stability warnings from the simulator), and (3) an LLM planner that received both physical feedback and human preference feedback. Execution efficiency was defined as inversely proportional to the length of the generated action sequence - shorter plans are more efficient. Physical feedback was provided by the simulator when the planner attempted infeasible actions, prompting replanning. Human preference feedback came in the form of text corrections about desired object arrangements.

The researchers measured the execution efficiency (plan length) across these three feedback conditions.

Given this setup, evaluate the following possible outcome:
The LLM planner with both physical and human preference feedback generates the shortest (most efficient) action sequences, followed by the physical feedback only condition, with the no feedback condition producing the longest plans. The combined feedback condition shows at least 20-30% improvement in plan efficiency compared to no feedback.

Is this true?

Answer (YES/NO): NO